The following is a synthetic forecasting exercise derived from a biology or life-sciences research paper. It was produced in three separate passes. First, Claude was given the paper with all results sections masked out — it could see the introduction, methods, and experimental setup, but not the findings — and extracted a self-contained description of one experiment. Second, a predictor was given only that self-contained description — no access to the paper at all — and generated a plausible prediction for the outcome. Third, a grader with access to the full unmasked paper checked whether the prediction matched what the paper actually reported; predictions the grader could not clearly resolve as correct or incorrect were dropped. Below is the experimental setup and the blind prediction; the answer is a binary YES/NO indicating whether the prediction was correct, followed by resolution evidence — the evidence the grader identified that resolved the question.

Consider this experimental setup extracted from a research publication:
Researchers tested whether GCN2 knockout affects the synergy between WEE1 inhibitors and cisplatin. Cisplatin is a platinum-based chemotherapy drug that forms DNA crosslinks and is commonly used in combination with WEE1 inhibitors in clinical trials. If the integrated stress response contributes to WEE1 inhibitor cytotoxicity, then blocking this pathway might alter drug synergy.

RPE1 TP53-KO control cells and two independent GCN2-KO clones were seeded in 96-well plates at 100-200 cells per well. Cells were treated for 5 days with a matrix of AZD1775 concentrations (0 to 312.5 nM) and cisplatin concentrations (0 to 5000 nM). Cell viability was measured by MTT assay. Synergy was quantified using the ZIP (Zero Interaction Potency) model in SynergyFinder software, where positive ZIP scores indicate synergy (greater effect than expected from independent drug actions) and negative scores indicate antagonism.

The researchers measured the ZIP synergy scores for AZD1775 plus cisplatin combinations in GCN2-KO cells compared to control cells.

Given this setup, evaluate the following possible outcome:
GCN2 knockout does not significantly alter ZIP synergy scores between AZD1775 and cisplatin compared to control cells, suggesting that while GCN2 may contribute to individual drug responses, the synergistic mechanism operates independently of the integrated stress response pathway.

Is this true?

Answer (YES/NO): YES